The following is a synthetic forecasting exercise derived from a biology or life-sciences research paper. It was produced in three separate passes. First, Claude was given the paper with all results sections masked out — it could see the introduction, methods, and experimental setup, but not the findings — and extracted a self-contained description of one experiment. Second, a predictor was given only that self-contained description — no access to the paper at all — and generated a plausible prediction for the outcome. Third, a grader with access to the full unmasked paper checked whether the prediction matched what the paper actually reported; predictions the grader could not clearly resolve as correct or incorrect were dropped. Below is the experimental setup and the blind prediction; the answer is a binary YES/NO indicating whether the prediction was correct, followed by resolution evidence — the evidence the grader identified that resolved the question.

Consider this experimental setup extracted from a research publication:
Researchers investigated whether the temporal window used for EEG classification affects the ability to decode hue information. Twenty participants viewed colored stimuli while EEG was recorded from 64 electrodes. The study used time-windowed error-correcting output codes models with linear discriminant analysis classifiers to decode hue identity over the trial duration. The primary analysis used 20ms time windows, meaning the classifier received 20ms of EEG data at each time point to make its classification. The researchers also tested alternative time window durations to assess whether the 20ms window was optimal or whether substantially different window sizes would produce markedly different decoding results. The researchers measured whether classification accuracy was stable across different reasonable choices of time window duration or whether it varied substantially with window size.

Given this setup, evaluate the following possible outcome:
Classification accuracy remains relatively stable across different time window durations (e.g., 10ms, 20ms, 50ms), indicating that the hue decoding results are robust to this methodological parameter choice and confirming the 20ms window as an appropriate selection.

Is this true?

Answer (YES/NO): YES